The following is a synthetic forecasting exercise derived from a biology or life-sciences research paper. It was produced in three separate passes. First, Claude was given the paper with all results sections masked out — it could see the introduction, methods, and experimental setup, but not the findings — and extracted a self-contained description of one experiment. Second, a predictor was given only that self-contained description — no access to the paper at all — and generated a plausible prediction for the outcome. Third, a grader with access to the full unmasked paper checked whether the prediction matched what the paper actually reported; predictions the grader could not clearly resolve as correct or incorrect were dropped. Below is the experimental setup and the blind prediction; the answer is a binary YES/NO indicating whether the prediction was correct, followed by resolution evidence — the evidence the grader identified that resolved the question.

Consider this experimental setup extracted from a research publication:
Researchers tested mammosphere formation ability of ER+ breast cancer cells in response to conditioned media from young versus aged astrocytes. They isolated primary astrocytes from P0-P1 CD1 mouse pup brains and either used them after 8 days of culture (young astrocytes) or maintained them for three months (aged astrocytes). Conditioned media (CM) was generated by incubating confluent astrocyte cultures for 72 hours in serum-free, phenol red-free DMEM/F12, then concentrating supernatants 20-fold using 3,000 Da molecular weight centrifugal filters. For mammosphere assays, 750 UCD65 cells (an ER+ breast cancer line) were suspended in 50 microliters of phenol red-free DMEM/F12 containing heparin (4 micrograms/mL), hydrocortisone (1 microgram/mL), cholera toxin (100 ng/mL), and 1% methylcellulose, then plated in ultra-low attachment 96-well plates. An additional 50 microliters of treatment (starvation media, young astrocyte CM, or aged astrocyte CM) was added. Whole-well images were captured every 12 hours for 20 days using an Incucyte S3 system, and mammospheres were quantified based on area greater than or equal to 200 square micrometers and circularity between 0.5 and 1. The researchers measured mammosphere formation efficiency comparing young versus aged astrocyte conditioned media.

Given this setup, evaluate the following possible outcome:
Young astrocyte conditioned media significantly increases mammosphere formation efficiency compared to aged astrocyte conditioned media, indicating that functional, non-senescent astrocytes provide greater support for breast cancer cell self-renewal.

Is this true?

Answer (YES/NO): NO